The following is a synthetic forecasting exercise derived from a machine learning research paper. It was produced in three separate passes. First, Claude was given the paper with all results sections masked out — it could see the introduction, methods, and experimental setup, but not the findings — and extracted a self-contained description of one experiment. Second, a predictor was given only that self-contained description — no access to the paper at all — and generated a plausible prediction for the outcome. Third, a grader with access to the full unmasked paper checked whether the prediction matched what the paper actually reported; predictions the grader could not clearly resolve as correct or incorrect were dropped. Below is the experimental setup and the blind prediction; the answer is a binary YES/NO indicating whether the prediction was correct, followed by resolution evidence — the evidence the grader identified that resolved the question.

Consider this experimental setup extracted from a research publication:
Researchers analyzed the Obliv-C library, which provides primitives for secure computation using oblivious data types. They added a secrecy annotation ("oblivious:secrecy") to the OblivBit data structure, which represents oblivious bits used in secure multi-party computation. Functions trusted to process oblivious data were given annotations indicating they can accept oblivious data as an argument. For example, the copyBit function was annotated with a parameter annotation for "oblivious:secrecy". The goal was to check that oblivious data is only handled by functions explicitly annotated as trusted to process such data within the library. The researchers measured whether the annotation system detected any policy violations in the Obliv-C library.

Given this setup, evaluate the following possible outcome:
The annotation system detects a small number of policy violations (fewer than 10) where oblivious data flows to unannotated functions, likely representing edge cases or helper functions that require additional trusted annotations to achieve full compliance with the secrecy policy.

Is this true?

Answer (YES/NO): NO